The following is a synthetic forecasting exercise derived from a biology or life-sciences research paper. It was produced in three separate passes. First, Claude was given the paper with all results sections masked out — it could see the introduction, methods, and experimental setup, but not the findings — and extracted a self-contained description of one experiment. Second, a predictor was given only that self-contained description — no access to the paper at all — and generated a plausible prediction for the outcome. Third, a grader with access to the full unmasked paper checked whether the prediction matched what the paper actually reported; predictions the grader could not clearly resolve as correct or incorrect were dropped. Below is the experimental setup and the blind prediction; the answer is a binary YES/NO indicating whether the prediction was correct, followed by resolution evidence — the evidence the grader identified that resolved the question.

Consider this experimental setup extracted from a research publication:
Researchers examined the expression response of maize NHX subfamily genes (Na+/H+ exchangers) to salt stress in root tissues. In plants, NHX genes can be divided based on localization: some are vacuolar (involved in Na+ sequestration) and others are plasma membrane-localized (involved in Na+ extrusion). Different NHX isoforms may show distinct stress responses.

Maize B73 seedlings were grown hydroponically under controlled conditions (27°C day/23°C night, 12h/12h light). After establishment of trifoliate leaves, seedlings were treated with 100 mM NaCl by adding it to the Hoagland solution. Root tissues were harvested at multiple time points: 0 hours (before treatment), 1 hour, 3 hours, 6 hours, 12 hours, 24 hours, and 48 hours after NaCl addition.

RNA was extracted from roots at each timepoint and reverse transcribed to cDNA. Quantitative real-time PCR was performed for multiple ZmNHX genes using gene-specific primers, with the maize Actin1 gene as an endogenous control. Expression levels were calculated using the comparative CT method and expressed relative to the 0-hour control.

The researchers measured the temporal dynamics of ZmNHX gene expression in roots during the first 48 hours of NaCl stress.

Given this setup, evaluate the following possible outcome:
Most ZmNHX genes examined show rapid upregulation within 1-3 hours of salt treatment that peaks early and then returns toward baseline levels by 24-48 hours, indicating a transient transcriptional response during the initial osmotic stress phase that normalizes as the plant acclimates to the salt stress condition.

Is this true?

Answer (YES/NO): NO